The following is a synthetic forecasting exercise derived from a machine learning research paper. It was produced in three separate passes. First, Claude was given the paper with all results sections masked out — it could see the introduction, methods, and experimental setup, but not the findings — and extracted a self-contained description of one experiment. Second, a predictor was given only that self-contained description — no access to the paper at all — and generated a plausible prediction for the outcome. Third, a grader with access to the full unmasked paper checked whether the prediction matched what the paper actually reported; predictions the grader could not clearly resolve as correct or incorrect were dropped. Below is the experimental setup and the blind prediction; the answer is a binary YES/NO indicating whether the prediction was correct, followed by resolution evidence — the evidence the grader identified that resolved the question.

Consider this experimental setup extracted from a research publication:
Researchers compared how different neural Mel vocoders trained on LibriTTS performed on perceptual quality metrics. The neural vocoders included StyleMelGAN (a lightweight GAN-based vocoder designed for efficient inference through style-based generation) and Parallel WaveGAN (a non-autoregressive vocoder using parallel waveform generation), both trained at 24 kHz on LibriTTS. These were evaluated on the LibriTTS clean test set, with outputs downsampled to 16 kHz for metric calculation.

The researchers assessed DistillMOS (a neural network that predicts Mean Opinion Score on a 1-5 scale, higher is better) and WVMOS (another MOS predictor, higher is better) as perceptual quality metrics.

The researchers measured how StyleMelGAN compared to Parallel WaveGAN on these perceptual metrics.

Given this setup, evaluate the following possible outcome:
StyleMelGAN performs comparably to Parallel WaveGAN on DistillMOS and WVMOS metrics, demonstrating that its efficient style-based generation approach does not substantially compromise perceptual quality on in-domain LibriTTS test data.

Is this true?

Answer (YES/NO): NO